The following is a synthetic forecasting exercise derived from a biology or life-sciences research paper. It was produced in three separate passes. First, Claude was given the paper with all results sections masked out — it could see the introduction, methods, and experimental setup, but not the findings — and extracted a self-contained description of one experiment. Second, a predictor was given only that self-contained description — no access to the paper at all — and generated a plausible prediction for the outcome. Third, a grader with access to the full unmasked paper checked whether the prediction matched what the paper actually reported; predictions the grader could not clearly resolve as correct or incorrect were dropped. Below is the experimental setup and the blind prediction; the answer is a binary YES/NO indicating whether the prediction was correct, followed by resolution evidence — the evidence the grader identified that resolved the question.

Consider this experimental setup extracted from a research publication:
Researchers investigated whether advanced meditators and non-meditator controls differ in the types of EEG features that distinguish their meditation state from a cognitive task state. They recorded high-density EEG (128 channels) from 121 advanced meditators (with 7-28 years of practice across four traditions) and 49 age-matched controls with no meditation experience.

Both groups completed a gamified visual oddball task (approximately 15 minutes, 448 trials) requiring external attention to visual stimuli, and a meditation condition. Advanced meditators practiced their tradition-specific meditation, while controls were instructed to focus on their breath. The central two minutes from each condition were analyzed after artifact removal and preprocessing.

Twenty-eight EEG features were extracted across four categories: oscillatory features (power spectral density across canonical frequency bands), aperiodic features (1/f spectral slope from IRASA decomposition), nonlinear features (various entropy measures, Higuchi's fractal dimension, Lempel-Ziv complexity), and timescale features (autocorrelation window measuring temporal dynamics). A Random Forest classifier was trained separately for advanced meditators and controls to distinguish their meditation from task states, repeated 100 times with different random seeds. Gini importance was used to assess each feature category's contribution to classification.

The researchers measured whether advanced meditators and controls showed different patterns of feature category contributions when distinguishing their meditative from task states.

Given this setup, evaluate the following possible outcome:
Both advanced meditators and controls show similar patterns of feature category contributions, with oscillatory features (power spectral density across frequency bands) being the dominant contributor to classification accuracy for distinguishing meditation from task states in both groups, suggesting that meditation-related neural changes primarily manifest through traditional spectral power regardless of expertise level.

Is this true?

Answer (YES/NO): NO